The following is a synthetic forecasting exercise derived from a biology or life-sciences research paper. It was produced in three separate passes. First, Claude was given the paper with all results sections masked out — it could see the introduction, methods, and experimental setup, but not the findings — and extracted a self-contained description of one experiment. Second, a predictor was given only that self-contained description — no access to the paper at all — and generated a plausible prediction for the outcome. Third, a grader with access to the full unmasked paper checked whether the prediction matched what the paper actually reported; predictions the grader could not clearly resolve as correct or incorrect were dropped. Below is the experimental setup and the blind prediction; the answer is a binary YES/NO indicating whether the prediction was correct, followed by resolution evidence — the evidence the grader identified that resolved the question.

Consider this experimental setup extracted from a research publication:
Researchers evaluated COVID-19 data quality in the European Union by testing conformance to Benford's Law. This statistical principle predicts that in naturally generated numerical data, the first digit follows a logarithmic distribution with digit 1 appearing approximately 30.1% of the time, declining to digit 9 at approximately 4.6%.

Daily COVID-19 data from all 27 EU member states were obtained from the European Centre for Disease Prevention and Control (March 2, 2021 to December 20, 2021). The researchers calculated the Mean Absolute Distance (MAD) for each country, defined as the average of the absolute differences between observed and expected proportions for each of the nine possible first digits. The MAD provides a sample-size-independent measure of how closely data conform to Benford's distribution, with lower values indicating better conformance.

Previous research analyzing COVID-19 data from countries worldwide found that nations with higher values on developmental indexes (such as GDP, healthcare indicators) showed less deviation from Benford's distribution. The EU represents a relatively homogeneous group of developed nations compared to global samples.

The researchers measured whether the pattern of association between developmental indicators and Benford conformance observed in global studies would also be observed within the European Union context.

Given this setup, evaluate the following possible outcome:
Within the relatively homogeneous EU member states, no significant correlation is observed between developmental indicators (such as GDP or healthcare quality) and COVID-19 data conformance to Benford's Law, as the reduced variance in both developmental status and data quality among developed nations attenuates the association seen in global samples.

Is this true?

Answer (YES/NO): YES